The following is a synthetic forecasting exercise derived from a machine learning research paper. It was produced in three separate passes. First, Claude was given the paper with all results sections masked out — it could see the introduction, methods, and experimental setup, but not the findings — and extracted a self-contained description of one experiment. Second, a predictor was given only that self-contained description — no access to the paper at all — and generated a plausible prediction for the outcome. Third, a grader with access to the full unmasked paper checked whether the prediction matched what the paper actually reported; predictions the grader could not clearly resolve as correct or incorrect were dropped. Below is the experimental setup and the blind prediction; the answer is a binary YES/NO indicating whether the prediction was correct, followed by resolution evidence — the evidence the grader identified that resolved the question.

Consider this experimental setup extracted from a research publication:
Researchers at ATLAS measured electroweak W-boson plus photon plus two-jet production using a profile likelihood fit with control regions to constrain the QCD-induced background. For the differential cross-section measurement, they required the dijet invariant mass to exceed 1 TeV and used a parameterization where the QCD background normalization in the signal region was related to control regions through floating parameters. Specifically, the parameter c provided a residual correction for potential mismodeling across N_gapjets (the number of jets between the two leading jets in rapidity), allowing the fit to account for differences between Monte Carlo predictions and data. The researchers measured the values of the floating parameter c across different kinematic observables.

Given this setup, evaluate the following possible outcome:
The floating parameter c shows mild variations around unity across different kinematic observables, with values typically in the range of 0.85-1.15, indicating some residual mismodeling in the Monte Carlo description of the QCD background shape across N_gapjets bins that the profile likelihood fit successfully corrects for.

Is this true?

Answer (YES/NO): NO